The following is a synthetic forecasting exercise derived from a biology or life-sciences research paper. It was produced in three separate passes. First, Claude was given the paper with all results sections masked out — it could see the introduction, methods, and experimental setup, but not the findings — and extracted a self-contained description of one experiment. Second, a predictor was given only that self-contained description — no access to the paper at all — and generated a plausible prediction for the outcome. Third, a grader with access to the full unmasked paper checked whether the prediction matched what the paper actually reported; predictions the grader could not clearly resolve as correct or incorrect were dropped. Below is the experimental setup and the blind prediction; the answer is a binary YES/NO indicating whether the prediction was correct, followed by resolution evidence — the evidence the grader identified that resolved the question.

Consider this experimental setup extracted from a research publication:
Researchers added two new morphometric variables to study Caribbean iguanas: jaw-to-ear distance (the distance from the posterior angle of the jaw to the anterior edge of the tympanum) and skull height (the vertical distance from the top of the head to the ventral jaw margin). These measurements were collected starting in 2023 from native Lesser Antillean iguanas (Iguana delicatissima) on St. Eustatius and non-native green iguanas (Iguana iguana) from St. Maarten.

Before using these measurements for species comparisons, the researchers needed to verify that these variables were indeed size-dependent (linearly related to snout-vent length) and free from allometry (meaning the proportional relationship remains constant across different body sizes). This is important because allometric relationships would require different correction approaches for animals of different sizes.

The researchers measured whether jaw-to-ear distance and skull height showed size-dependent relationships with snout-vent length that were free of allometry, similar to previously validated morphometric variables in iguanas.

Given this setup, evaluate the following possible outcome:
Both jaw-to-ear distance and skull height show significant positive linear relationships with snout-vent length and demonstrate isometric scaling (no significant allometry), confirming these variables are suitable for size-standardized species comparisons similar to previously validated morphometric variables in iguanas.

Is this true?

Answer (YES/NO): YES